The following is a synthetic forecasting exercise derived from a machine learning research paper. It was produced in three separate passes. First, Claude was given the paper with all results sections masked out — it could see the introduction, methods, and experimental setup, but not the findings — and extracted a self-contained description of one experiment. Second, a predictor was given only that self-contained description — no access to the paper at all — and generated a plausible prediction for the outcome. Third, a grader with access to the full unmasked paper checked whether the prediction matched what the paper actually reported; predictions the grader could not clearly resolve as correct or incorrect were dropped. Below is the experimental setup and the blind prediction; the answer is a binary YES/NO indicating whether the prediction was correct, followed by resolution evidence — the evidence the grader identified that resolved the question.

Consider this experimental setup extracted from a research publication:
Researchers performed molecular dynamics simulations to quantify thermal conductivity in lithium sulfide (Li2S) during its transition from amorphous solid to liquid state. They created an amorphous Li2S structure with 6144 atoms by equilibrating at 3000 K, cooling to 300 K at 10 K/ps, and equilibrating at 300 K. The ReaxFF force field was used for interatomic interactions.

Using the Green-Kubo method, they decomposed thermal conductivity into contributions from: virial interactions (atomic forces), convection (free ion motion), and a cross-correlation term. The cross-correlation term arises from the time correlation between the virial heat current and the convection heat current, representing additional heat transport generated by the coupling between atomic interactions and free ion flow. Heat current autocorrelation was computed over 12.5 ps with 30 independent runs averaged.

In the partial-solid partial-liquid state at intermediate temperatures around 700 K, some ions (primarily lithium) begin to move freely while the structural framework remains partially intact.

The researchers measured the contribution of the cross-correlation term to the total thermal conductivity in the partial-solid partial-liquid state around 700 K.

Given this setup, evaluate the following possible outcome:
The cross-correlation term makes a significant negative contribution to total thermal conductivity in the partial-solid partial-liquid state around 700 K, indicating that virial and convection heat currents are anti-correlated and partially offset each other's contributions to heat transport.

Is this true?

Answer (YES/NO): NO